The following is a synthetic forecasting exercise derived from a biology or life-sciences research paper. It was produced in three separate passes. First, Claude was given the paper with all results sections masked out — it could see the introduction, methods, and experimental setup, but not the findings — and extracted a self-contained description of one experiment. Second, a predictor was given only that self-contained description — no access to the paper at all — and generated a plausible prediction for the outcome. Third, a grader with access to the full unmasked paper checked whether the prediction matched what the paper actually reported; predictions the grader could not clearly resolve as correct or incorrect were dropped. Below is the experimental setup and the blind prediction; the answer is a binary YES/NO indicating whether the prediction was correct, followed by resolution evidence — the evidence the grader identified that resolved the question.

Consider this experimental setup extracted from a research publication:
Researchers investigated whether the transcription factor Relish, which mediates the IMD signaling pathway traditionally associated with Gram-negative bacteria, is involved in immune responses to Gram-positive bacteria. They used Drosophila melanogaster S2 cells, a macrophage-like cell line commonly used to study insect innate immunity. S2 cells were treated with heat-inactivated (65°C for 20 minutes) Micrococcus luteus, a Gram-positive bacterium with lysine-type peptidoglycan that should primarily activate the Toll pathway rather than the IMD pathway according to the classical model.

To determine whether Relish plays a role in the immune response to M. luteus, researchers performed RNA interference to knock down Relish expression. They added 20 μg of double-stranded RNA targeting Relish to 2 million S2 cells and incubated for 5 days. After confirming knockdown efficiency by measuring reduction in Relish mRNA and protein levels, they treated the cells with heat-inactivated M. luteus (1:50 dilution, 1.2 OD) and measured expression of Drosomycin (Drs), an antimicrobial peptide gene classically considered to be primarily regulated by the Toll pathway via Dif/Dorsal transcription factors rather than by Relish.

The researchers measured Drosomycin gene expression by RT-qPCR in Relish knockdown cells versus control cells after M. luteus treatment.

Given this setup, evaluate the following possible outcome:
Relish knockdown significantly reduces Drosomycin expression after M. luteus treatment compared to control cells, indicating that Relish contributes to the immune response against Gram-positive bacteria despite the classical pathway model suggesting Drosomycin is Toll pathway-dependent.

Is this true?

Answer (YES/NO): YES